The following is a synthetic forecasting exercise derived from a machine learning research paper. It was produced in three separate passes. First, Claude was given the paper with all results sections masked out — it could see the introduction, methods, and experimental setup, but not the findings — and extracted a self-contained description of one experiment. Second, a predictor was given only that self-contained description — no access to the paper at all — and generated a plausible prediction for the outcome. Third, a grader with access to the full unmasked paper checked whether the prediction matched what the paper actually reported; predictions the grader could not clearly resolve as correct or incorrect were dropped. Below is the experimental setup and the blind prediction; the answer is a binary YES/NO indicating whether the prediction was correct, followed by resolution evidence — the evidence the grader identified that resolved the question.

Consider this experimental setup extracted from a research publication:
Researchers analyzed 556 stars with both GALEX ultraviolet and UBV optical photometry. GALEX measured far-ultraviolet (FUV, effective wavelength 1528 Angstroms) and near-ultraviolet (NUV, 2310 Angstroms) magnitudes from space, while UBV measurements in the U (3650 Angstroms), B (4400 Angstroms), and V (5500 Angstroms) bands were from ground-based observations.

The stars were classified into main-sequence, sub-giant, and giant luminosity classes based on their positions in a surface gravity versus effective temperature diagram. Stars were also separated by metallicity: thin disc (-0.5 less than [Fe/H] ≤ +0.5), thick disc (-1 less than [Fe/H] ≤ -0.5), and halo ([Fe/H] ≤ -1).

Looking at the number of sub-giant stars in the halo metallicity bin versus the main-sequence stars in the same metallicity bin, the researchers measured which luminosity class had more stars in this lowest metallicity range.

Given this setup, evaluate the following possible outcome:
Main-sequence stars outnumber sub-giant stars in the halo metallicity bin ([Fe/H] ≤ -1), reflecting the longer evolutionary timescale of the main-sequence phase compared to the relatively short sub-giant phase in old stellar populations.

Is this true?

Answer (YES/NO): NO